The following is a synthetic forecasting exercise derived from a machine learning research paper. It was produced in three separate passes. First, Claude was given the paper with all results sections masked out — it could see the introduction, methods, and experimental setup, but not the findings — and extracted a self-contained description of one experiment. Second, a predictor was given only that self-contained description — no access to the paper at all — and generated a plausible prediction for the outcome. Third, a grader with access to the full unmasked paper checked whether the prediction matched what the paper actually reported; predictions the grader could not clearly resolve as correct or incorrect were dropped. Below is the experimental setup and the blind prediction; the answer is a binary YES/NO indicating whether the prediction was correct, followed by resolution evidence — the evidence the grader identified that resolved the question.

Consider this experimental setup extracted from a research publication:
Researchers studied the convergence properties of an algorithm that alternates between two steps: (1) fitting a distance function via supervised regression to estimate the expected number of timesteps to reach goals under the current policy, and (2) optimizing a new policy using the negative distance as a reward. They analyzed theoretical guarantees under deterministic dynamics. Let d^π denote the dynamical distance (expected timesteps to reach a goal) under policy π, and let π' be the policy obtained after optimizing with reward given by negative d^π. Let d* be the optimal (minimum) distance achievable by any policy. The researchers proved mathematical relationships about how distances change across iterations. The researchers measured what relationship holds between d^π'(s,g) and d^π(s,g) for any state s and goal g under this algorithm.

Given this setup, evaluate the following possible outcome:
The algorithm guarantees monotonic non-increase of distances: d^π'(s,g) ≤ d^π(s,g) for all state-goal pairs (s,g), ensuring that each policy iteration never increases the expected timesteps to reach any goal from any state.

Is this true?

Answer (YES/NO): YES